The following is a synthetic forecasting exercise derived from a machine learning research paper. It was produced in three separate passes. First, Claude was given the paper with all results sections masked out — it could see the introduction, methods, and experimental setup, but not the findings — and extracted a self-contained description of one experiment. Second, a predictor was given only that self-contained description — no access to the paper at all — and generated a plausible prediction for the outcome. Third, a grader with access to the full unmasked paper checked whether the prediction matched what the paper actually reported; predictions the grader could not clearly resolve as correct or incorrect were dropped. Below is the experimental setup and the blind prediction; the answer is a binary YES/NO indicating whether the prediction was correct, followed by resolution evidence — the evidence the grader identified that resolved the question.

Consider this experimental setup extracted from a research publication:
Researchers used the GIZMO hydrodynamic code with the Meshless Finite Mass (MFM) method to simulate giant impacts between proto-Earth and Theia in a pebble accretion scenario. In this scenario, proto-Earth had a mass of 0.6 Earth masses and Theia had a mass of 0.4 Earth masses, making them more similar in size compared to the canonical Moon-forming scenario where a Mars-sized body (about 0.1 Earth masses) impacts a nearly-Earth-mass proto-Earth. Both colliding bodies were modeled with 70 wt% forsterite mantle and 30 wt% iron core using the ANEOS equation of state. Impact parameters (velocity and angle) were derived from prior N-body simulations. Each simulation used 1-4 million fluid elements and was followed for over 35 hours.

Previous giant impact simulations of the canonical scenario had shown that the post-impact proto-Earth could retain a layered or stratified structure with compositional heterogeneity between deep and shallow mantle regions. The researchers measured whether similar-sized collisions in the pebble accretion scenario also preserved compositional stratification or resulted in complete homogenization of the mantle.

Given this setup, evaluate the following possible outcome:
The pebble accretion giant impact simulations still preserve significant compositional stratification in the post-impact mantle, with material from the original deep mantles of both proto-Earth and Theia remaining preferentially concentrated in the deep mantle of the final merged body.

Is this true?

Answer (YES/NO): NO